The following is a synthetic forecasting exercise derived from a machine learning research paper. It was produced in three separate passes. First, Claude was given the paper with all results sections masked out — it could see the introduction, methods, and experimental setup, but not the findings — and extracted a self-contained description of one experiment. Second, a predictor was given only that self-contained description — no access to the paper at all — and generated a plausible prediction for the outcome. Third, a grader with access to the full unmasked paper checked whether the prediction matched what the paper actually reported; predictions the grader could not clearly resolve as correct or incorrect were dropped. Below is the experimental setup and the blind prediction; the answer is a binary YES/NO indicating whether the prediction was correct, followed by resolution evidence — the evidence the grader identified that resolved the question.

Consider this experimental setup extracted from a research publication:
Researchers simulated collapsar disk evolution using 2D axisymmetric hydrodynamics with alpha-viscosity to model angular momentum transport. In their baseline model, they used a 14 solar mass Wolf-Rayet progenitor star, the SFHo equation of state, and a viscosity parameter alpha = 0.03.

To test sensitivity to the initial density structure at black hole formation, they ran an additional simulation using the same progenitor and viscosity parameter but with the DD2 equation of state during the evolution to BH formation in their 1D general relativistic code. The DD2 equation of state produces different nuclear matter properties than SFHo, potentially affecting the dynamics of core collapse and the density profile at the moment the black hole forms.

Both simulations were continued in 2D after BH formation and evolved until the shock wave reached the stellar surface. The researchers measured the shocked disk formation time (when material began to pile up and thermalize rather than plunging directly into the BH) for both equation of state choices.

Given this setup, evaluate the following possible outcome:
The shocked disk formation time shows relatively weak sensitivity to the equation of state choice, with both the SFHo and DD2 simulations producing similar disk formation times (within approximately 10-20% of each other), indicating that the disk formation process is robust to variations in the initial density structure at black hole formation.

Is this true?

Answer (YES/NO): YES